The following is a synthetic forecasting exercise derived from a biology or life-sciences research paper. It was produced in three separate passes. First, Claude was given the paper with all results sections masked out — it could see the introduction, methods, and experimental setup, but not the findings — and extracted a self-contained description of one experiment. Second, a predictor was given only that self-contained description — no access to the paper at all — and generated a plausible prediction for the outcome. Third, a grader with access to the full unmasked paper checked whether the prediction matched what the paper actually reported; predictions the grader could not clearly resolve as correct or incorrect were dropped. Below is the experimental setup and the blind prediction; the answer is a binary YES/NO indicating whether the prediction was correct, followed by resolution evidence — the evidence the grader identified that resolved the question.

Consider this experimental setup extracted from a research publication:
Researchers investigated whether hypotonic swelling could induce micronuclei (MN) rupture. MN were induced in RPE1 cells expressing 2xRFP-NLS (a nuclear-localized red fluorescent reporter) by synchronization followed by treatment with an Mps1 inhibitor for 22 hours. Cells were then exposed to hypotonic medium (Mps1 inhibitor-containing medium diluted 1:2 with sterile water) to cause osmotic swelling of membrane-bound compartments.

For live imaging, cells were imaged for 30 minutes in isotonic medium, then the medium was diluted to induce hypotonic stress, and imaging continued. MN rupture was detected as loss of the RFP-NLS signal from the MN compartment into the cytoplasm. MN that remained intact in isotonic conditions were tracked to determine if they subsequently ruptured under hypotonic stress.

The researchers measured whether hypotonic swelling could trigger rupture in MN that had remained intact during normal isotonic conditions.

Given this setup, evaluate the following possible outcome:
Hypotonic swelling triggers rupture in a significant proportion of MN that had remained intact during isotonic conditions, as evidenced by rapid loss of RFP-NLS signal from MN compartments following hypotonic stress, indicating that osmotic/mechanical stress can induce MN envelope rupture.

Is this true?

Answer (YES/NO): YES